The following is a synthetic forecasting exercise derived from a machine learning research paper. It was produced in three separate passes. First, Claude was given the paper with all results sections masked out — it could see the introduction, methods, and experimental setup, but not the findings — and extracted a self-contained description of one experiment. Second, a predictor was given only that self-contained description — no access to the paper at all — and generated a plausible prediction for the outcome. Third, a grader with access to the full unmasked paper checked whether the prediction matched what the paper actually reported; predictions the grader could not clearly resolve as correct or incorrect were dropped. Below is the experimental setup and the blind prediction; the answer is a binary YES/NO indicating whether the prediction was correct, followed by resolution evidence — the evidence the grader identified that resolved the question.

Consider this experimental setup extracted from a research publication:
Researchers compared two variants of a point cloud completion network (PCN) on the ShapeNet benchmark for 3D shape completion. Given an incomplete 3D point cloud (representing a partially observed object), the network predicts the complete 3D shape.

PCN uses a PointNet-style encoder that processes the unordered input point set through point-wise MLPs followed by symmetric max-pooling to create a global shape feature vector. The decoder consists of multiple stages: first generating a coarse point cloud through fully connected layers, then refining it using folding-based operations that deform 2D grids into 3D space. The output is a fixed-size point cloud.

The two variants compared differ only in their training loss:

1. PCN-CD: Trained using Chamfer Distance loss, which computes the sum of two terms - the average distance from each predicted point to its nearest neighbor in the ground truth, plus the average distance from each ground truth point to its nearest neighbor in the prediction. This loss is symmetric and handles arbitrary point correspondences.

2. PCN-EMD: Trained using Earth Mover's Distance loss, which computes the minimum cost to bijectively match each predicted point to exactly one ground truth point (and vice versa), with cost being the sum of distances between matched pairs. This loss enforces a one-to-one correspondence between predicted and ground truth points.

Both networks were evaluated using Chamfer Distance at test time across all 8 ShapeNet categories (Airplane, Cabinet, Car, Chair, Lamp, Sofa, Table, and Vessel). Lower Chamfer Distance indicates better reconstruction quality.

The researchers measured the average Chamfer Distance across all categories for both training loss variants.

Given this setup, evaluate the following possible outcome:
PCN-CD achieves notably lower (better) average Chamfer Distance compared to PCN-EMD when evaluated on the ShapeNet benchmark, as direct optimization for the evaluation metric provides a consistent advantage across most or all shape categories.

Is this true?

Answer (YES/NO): YES